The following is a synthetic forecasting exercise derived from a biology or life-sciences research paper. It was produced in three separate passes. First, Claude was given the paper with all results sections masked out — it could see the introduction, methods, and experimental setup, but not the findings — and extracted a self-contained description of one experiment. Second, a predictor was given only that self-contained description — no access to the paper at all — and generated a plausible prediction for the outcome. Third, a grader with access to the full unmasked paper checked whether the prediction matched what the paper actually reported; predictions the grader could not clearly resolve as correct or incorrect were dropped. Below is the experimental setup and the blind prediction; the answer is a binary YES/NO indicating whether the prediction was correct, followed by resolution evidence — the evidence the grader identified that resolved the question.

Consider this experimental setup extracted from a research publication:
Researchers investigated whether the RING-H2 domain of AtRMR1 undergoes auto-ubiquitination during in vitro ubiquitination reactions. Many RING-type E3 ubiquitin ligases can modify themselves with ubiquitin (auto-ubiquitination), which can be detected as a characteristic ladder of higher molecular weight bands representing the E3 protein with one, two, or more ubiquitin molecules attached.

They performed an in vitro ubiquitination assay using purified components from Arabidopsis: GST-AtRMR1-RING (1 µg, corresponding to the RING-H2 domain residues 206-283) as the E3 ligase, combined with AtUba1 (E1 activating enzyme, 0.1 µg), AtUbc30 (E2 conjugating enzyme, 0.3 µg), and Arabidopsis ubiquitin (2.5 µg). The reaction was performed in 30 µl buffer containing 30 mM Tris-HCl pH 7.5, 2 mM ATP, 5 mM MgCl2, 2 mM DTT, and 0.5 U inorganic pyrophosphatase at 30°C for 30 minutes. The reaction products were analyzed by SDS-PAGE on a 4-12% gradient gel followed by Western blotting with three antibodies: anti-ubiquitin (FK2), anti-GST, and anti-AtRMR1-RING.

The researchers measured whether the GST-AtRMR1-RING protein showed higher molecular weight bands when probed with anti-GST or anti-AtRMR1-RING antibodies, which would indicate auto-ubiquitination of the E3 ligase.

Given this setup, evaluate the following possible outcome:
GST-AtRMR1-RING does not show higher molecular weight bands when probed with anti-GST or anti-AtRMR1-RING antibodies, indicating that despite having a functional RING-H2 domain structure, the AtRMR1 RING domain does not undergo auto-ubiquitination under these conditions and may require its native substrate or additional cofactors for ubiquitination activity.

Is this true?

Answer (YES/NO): NO